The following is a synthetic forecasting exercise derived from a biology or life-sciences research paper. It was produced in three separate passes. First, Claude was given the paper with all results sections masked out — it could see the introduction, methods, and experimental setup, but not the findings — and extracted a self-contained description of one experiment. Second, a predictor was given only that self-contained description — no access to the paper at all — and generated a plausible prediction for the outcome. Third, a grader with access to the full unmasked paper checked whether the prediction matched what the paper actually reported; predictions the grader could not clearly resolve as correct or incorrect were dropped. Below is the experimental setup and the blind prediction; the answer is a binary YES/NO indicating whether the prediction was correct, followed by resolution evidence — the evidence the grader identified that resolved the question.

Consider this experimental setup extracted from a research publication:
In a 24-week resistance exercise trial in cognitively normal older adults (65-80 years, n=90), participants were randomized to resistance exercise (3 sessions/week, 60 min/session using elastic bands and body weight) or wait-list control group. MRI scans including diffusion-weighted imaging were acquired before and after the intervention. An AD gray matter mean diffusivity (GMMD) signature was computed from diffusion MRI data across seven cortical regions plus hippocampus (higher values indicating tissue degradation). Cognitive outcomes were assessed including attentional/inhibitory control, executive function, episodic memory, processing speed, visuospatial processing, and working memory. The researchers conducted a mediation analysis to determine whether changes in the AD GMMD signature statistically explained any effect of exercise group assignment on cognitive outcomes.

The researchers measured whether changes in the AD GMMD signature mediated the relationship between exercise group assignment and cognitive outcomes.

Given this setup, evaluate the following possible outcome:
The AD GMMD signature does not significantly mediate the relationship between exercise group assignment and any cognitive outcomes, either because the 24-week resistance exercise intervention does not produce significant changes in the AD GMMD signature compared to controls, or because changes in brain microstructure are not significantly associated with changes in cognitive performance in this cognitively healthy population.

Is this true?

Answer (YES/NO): YES